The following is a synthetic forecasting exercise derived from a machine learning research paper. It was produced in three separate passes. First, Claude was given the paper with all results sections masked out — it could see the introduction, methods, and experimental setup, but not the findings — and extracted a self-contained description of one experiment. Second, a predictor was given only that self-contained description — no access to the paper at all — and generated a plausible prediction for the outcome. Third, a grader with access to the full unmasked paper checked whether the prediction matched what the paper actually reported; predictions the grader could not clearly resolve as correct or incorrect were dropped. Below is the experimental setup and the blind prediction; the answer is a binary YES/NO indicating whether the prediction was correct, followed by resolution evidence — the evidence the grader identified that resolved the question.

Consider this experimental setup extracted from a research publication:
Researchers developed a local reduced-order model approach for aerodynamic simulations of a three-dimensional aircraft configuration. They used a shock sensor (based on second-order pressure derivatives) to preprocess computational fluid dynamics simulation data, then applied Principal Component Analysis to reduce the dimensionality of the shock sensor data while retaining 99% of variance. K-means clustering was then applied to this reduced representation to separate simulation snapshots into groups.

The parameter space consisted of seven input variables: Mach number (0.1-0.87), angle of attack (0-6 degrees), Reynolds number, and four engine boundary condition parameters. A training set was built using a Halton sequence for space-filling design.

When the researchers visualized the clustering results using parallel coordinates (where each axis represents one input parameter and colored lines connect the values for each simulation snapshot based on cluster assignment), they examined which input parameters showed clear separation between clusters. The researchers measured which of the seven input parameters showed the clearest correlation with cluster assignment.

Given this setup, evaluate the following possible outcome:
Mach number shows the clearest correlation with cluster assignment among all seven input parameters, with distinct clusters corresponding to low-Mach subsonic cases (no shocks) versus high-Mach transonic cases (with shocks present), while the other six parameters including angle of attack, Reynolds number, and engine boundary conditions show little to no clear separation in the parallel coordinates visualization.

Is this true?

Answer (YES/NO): NO